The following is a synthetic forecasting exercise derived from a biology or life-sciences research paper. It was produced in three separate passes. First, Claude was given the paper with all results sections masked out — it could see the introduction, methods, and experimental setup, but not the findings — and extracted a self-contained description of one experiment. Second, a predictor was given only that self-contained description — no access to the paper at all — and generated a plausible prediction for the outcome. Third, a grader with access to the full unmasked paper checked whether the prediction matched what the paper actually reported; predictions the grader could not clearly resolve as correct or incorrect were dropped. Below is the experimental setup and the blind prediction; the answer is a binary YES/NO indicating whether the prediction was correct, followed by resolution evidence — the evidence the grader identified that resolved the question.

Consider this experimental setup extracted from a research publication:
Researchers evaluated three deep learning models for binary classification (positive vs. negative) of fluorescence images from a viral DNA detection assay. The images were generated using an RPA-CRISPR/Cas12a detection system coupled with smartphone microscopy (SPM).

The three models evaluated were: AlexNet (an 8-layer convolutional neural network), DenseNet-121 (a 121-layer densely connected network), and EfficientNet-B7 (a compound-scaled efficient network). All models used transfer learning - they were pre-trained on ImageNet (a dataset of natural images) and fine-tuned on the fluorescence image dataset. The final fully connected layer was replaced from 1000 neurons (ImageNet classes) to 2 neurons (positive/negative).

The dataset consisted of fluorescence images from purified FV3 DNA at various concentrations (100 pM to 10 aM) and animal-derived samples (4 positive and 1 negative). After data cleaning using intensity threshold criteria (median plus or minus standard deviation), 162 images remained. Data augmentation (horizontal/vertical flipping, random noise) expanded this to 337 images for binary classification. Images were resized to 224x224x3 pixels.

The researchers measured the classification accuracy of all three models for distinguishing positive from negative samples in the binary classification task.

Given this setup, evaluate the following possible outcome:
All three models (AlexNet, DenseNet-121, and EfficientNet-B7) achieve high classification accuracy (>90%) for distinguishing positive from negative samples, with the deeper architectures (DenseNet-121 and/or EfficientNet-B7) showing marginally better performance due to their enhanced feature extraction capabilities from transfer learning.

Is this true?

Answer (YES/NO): NO